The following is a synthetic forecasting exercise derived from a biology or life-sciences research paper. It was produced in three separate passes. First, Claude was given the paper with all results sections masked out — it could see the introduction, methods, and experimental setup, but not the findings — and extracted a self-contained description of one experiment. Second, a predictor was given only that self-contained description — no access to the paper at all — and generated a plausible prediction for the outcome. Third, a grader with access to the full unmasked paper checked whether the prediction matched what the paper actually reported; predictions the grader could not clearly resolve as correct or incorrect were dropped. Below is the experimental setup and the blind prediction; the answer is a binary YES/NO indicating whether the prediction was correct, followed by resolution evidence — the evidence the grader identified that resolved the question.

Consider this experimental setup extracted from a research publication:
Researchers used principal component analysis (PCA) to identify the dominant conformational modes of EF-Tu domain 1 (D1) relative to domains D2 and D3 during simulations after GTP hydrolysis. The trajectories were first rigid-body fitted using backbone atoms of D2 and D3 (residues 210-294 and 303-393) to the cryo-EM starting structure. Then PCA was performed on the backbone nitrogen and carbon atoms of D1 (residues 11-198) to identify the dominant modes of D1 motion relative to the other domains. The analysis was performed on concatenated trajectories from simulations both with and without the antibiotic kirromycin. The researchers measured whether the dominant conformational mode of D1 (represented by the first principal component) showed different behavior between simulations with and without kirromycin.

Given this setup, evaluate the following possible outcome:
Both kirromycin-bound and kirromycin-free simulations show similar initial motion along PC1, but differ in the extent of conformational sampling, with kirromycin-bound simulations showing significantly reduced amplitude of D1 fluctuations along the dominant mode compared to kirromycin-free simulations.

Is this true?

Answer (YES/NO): NO